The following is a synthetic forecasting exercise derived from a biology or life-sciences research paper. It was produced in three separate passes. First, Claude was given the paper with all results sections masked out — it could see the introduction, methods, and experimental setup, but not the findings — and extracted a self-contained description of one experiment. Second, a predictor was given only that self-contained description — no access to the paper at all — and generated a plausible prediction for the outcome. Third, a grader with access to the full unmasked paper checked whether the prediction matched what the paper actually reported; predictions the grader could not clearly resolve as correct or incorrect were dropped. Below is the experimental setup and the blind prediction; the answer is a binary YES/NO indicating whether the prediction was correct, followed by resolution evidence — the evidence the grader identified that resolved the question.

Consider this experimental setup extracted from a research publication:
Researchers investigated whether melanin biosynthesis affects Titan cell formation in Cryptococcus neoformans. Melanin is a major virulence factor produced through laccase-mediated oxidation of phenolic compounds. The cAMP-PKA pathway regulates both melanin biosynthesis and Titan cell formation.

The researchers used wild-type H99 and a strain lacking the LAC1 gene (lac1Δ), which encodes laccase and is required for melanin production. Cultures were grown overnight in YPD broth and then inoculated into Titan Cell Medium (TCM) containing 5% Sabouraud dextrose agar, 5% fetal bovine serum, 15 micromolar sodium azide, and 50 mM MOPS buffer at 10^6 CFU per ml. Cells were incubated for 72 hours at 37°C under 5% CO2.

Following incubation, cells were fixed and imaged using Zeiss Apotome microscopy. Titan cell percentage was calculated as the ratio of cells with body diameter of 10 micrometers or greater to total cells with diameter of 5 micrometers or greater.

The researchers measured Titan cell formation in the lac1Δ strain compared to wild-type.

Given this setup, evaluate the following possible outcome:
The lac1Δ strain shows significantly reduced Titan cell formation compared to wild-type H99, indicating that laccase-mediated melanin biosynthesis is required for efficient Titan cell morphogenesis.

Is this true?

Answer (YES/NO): YES